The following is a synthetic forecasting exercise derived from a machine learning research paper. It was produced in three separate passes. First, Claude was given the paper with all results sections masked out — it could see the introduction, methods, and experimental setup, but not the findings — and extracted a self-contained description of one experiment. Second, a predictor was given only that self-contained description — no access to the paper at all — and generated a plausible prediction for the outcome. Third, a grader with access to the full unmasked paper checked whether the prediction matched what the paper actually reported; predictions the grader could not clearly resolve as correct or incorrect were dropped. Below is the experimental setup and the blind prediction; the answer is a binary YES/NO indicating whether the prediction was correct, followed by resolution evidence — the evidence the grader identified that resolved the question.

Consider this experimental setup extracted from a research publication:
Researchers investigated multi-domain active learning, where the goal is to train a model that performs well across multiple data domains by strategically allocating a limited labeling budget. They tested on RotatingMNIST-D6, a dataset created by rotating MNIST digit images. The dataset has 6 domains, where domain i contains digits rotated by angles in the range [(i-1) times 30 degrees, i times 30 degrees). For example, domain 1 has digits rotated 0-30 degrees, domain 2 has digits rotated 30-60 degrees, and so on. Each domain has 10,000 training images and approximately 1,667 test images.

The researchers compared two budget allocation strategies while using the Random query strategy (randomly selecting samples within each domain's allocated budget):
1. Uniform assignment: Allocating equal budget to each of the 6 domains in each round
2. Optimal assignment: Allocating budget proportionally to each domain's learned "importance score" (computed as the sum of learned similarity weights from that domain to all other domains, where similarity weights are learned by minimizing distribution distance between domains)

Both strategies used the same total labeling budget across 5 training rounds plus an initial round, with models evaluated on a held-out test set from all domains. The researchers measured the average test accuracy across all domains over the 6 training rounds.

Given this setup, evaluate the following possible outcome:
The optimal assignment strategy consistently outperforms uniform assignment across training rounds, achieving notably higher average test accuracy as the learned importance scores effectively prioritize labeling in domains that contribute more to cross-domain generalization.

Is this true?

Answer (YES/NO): NO